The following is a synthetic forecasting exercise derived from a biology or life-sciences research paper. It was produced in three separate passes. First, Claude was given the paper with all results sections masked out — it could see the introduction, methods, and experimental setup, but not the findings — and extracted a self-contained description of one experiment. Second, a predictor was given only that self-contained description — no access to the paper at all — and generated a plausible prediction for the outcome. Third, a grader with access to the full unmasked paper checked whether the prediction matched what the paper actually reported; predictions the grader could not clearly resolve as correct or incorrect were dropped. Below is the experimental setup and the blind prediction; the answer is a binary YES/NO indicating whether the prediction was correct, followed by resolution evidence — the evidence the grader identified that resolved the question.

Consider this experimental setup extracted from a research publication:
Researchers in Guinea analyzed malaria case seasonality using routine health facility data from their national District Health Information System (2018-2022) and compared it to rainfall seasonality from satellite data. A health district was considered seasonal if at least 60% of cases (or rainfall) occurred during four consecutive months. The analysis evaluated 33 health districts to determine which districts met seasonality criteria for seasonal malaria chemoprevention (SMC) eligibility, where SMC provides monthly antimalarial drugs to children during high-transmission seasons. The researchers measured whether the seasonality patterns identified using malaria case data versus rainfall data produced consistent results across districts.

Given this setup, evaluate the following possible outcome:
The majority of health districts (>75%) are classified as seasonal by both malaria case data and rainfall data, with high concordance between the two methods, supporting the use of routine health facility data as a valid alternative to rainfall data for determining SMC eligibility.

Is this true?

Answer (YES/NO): NO